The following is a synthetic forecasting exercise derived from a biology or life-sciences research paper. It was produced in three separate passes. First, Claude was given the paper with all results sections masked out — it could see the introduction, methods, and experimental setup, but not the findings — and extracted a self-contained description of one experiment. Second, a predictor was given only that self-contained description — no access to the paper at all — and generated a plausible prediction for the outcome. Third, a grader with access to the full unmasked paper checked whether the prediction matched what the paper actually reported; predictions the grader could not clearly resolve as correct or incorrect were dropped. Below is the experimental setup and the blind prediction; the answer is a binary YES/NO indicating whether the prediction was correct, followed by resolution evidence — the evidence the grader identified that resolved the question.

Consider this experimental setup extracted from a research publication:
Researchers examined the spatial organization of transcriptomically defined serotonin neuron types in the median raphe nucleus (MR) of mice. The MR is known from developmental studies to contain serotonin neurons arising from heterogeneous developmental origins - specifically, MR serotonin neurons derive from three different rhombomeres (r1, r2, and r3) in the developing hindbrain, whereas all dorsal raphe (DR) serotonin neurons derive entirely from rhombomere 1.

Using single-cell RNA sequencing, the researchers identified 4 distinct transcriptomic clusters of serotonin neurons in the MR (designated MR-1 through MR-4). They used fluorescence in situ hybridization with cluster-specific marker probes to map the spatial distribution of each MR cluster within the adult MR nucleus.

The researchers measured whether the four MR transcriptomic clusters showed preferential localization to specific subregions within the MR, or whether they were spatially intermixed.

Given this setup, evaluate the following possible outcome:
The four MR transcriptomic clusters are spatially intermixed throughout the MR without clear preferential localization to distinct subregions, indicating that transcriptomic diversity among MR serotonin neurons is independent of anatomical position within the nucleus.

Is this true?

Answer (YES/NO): YES